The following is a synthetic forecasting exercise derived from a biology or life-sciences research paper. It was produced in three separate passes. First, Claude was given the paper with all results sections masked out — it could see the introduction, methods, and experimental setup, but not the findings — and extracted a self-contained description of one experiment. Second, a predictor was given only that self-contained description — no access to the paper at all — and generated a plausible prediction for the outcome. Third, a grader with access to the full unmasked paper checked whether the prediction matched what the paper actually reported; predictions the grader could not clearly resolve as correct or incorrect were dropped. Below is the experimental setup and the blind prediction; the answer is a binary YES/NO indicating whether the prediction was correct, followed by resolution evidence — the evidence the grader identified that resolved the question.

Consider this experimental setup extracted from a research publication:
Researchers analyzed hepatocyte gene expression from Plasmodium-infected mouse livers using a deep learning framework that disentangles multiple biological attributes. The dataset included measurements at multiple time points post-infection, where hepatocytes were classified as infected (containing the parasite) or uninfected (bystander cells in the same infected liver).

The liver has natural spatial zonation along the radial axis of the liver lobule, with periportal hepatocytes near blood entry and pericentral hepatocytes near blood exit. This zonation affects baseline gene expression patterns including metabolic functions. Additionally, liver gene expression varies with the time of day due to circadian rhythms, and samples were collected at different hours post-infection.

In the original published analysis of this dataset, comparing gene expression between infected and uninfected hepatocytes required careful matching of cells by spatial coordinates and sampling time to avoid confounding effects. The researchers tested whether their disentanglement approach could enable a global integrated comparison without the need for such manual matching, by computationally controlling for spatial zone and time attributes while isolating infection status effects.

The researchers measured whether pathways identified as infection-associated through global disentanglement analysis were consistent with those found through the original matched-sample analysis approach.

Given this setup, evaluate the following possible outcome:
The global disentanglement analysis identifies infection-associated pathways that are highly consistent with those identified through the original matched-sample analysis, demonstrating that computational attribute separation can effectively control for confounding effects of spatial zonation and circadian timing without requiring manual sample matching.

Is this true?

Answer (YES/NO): YES